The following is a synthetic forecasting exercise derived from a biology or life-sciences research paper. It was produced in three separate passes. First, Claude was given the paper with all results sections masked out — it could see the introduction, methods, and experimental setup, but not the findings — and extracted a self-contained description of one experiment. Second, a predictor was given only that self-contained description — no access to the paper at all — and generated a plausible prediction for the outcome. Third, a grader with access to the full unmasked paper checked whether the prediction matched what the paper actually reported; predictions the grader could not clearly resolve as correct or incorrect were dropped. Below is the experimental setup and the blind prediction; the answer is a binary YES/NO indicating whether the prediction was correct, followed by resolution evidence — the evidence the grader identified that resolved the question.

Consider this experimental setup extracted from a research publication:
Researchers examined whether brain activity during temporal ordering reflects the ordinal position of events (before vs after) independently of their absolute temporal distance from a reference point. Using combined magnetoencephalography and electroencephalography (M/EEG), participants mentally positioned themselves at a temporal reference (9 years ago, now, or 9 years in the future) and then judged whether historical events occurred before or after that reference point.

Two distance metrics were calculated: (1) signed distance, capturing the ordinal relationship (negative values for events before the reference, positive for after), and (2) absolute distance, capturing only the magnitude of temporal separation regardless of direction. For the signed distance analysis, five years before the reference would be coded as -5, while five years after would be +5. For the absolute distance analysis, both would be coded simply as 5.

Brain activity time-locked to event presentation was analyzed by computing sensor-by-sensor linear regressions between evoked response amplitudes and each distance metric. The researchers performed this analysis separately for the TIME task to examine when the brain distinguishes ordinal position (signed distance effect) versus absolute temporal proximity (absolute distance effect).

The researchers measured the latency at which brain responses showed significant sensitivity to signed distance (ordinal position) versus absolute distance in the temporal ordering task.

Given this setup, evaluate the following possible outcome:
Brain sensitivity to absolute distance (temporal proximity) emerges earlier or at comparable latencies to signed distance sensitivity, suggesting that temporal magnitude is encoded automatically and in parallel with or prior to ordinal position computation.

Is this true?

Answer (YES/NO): NO